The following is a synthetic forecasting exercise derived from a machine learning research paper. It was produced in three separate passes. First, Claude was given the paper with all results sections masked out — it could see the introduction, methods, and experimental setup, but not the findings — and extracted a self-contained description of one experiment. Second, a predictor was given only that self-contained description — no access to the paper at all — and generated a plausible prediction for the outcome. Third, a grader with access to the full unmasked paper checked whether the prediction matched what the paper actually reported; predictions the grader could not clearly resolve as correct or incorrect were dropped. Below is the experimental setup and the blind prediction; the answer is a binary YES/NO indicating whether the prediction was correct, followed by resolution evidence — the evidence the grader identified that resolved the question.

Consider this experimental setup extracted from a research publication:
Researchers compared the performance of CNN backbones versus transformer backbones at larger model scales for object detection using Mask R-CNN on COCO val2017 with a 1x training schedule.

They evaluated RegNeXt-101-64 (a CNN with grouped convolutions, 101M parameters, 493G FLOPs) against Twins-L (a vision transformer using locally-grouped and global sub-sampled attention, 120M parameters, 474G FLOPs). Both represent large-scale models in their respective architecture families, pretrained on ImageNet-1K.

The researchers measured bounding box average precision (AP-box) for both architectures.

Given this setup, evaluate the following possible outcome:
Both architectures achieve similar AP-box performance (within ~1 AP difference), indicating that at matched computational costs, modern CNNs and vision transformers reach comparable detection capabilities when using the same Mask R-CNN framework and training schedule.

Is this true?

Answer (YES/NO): NO